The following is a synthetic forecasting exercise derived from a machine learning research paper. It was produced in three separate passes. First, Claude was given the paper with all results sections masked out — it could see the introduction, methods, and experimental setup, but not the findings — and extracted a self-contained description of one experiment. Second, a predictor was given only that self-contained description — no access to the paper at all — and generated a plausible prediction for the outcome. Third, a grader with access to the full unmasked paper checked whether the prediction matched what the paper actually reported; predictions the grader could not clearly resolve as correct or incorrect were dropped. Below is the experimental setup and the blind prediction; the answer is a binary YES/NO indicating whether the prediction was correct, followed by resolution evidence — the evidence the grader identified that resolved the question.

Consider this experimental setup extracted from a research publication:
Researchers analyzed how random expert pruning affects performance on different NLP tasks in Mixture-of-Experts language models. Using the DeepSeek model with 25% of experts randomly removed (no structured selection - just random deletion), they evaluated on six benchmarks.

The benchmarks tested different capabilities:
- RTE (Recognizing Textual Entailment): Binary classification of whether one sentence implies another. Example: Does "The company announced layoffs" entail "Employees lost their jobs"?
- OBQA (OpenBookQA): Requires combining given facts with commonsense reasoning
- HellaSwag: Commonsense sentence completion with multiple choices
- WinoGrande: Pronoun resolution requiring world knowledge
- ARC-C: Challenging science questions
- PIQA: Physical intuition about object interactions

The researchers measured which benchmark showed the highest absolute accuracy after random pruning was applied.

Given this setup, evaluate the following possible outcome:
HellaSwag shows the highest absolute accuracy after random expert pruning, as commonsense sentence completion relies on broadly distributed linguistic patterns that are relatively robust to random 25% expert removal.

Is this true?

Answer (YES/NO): NO